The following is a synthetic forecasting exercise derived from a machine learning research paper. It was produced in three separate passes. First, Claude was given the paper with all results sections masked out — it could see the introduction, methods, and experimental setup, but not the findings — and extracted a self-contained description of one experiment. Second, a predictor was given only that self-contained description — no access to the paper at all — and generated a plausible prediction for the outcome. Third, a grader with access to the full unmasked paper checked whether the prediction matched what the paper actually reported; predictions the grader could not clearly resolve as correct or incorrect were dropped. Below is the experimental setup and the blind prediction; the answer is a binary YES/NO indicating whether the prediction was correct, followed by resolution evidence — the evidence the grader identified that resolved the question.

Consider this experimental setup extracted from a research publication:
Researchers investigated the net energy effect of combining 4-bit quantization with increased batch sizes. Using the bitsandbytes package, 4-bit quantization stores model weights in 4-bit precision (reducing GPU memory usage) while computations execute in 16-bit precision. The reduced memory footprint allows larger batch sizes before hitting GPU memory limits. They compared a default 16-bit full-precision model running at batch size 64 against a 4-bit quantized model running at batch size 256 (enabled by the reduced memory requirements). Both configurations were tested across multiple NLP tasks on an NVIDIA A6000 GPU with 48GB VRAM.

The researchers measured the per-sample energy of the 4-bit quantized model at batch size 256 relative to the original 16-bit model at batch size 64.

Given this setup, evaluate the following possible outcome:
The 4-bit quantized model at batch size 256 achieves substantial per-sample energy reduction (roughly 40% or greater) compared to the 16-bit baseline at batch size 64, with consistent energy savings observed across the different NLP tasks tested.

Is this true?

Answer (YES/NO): YES